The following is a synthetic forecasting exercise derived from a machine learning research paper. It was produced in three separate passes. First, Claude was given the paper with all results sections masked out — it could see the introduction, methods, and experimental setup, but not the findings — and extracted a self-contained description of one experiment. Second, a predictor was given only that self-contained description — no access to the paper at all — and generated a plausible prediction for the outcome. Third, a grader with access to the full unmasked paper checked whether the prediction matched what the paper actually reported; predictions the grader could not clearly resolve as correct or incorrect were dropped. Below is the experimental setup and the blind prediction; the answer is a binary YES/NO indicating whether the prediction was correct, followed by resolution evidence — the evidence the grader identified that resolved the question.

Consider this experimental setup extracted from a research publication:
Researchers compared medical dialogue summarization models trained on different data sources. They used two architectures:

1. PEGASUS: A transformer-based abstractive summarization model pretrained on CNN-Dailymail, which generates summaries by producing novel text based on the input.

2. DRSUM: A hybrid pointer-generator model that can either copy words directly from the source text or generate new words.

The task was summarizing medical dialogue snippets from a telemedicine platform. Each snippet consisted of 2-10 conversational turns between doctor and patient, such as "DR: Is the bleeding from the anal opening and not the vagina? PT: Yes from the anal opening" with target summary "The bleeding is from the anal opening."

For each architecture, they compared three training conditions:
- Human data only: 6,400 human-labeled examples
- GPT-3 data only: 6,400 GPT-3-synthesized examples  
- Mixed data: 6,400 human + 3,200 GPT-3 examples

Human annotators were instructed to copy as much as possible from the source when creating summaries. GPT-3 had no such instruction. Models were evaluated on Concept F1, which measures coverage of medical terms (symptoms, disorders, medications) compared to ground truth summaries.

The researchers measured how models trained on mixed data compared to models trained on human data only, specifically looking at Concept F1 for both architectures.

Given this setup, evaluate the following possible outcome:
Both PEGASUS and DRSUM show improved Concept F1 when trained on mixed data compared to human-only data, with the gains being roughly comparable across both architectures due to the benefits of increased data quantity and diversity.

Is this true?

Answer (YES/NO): NO